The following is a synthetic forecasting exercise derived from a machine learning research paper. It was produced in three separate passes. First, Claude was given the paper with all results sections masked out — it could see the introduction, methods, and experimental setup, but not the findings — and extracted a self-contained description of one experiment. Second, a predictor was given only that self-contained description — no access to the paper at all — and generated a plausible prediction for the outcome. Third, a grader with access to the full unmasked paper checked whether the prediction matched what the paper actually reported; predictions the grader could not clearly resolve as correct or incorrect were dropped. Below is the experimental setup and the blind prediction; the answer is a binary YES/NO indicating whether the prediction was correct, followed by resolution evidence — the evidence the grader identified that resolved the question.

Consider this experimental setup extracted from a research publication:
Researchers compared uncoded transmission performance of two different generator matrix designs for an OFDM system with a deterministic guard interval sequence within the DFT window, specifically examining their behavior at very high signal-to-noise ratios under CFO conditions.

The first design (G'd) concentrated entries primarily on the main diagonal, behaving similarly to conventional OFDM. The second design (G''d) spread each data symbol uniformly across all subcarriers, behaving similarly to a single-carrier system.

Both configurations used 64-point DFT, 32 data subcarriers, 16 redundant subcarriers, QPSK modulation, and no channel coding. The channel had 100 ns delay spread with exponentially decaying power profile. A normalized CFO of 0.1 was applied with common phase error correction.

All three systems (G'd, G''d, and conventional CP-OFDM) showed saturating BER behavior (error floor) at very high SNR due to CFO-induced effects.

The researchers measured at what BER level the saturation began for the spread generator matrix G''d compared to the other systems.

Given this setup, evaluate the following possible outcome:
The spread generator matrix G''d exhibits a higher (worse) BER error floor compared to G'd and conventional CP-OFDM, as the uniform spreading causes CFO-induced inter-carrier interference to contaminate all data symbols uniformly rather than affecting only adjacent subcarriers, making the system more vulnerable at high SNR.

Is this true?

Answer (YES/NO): NO